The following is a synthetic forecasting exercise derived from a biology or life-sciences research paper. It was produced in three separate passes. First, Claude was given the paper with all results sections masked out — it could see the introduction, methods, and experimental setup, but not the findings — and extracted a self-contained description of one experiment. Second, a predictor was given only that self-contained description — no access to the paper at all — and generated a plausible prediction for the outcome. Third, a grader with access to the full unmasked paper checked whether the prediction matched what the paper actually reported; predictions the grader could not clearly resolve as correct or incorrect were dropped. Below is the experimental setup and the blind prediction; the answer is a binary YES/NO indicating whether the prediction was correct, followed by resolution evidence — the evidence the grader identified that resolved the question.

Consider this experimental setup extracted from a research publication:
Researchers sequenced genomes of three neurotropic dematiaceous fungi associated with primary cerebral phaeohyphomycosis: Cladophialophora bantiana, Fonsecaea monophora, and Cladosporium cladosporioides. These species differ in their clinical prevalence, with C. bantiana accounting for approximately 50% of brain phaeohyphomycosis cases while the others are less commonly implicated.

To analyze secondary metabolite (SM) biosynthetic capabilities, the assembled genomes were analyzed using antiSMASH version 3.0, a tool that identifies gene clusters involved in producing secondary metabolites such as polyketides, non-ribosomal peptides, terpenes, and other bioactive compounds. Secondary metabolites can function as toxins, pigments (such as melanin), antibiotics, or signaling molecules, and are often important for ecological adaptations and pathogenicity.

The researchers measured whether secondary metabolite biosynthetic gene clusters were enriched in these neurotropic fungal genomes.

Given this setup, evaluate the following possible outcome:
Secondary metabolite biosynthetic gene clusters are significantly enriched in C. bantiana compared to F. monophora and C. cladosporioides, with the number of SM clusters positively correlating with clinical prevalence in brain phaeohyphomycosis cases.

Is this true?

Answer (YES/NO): NO